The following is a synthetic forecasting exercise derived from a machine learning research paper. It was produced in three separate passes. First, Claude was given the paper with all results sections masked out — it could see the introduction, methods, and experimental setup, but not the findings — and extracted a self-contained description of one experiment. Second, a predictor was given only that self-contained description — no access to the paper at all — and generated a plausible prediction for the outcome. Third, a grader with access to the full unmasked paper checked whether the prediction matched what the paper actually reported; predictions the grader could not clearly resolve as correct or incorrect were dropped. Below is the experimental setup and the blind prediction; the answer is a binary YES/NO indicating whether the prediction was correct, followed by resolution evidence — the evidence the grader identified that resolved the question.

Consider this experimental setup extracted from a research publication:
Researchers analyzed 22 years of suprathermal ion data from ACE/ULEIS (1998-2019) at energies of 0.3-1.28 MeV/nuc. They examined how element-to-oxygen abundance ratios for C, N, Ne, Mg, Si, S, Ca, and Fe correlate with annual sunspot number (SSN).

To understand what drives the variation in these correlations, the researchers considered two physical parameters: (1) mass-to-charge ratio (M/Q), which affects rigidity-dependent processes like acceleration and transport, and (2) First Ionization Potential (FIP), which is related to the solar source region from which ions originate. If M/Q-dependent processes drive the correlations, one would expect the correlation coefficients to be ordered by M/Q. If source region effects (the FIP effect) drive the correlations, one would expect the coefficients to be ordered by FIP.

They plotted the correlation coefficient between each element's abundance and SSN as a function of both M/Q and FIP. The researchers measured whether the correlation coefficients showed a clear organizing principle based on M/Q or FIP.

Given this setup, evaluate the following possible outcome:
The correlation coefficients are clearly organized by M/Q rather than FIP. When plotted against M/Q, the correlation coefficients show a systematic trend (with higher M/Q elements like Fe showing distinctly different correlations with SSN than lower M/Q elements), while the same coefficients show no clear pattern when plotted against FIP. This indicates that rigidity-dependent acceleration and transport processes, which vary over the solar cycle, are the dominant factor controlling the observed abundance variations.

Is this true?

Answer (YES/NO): NO